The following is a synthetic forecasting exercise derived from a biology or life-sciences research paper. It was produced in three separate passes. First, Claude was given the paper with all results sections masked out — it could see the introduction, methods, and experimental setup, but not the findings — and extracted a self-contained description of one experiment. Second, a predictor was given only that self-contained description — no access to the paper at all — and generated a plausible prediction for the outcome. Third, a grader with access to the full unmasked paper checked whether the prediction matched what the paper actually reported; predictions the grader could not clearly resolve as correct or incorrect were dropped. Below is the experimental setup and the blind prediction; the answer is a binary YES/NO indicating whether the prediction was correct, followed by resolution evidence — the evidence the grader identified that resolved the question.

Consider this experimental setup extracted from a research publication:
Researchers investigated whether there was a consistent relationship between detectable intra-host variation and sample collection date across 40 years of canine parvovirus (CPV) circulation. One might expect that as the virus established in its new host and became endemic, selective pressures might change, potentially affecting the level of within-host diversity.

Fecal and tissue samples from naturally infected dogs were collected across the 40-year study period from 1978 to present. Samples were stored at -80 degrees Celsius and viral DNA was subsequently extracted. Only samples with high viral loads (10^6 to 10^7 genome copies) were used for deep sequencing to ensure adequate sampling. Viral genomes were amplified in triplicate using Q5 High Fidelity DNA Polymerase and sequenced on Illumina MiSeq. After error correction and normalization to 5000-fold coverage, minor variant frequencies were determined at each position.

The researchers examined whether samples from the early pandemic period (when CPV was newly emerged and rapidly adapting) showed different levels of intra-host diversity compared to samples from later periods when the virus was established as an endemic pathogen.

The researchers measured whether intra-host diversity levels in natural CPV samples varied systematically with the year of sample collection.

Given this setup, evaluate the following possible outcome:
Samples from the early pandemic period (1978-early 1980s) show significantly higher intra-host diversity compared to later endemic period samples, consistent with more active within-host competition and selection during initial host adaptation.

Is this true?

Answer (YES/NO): NO